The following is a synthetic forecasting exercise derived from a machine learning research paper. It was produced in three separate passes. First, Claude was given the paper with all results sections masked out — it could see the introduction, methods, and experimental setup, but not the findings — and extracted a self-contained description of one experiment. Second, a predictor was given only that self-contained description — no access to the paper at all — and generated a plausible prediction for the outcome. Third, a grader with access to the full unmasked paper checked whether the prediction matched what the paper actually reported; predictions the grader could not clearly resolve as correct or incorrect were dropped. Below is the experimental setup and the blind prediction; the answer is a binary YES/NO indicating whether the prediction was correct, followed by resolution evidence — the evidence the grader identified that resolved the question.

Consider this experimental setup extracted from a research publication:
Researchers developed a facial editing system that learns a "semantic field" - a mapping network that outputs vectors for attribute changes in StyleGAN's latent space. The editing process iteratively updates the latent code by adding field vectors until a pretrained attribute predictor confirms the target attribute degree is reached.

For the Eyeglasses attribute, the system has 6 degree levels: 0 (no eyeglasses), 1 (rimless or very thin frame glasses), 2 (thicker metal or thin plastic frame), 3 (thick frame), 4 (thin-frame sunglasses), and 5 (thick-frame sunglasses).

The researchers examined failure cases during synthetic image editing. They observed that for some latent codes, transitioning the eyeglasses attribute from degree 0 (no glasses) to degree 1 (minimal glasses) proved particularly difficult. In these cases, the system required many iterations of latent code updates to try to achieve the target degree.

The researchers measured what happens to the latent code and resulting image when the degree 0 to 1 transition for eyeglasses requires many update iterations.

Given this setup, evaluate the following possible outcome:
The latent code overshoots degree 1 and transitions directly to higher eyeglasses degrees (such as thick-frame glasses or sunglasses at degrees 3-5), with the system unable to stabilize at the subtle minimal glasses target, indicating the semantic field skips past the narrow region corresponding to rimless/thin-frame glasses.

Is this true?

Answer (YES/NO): NO